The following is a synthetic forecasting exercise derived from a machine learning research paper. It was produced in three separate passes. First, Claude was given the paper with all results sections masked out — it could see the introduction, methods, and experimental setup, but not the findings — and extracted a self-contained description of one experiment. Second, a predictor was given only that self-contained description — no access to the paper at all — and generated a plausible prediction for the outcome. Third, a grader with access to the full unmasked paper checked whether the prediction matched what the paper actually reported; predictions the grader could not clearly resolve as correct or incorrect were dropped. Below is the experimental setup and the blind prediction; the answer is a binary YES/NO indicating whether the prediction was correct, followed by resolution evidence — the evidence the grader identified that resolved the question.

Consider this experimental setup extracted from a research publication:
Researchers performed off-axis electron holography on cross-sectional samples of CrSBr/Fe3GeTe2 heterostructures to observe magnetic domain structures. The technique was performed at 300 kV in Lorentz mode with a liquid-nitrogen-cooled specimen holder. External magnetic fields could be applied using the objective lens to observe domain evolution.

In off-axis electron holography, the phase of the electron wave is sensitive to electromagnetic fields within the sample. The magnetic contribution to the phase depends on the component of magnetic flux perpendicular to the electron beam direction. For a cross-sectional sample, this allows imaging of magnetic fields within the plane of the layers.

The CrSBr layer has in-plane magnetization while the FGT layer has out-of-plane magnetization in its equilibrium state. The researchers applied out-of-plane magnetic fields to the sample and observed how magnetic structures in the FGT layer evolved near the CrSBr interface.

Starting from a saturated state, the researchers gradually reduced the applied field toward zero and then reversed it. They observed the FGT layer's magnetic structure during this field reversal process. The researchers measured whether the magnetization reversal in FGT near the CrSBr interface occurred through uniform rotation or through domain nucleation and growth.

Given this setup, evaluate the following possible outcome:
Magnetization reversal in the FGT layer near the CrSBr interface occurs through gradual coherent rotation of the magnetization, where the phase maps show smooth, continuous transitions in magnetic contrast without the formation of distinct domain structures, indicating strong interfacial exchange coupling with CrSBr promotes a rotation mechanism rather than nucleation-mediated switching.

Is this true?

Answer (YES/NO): NO